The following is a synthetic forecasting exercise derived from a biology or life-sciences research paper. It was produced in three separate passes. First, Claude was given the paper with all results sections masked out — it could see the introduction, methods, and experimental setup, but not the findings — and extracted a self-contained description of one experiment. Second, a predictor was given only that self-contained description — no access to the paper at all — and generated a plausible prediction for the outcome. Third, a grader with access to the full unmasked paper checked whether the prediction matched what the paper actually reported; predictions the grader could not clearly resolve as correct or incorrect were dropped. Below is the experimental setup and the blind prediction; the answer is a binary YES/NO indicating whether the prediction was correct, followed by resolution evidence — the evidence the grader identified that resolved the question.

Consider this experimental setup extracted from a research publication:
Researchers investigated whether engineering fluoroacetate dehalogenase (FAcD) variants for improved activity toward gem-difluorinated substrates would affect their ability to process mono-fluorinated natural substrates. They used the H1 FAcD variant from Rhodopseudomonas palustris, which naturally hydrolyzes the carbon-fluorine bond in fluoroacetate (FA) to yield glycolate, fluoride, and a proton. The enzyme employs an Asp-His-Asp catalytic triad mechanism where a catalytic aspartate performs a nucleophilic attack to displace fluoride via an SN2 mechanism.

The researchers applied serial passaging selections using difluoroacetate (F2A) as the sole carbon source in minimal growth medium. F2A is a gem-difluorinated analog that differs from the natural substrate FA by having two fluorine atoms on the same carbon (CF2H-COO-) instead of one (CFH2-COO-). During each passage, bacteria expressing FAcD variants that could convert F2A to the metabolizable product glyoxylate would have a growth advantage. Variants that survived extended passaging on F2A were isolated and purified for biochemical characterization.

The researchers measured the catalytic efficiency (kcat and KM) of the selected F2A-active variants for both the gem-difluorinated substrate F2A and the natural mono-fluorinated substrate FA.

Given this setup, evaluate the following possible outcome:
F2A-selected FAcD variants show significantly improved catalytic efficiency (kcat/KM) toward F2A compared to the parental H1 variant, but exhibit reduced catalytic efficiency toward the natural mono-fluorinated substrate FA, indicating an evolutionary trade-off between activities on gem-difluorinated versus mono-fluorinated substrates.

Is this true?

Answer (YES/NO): NO